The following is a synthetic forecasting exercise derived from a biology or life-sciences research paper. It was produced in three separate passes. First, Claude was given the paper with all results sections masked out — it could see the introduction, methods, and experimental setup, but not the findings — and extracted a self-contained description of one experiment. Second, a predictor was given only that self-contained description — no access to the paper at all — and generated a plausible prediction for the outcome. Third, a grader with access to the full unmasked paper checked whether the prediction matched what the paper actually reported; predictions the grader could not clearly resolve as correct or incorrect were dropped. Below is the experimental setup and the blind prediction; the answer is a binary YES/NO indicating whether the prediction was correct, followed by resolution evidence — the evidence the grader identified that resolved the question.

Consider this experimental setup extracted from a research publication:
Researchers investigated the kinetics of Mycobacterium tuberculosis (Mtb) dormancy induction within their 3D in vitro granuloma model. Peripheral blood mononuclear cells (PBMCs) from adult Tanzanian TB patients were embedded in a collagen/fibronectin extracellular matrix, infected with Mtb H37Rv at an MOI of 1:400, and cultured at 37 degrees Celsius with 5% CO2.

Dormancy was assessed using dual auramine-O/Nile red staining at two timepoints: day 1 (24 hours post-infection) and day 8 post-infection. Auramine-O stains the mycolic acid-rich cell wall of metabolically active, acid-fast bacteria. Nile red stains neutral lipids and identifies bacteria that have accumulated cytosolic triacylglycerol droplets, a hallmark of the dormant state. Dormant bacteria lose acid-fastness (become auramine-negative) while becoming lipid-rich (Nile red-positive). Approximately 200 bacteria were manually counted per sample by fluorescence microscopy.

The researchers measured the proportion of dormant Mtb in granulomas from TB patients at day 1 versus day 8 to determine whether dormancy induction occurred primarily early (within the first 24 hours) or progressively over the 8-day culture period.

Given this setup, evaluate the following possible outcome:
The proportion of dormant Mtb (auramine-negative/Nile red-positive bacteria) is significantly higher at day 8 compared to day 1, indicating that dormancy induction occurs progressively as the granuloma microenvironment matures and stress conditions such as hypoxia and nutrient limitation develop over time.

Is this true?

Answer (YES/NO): NO